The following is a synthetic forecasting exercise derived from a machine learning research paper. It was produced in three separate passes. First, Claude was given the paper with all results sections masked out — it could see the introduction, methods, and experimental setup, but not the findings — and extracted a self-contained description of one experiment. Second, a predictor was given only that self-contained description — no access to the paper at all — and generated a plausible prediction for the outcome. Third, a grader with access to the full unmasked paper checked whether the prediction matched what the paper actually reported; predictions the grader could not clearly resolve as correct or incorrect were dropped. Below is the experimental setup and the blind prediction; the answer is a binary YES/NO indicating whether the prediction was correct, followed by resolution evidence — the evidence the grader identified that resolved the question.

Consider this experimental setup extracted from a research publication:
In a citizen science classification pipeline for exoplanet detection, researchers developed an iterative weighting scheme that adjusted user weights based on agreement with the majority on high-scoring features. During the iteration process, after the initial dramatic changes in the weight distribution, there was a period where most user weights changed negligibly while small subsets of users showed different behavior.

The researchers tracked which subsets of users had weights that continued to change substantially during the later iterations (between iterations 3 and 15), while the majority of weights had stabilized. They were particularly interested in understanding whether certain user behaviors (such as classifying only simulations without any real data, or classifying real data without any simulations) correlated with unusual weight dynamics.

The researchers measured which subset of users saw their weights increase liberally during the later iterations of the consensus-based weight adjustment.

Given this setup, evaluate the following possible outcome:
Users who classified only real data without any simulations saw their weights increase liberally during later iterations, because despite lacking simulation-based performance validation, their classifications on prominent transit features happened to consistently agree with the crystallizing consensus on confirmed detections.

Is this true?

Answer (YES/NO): NO